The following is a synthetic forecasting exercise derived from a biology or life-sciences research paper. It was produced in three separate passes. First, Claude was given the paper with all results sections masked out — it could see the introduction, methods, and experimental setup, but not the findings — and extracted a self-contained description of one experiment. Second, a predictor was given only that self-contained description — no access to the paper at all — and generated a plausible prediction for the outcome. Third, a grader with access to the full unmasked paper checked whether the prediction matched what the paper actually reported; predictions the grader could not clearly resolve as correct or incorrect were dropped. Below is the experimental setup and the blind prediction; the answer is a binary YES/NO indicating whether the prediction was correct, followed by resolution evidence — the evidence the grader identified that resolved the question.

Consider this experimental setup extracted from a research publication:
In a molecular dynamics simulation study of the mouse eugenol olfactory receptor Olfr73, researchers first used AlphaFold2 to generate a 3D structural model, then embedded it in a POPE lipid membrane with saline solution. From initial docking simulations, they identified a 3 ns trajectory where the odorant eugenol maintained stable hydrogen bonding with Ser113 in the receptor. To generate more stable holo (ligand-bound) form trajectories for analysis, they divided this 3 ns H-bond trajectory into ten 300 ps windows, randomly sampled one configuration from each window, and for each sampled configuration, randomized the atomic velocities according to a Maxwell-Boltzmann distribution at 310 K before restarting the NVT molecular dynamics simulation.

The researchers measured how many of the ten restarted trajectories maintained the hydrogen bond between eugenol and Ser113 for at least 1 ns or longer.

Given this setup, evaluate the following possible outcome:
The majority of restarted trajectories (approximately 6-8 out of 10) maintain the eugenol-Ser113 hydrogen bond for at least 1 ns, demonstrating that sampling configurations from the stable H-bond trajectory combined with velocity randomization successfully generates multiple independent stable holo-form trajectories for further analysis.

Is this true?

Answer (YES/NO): YES